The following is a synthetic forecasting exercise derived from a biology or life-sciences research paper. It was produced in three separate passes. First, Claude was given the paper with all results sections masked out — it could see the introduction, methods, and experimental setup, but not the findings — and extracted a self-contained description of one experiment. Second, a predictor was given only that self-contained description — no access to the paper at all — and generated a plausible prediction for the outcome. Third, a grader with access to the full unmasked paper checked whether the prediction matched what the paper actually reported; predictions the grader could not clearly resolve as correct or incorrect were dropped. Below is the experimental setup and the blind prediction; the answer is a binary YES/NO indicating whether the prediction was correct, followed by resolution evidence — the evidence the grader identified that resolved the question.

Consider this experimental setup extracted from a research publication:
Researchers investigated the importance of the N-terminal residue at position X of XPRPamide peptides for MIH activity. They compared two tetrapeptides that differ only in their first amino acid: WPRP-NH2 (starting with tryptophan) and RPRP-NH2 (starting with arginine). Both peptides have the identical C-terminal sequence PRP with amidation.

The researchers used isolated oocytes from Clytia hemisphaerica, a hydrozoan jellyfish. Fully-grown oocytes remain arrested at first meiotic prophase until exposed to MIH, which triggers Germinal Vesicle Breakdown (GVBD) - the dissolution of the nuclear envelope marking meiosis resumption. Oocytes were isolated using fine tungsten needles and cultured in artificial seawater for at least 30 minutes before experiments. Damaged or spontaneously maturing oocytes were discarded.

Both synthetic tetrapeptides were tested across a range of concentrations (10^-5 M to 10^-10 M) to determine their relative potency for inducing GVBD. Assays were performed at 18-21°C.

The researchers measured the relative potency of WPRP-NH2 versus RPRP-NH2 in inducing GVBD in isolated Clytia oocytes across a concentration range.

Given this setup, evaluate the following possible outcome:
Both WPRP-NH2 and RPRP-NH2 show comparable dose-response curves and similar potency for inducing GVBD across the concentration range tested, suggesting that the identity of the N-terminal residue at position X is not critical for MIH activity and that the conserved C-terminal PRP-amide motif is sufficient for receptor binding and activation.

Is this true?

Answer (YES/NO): NO